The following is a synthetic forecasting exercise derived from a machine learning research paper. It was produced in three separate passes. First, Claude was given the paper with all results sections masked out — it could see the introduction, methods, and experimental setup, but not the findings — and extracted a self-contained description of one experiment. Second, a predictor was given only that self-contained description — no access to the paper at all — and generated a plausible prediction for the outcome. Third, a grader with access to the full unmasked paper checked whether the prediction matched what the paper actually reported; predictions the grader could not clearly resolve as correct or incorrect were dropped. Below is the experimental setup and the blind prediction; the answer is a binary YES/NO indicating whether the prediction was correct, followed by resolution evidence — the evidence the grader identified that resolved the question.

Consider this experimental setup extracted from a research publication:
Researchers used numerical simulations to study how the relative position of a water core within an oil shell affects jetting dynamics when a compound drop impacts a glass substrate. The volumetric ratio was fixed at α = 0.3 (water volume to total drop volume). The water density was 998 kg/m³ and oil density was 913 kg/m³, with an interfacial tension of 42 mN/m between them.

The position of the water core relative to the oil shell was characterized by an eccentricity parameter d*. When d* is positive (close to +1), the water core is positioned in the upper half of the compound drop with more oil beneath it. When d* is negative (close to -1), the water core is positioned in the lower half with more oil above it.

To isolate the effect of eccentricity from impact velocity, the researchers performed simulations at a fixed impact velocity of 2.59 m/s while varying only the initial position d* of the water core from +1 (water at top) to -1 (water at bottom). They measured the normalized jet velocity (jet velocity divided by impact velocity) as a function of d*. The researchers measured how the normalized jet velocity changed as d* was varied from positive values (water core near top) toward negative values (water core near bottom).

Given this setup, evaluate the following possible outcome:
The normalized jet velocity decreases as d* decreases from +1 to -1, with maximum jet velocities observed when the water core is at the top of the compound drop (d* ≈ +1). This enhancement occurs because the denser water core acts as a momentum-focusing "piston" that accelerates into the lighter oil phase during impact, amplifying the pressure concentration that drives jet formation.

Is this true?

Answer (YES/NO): NO